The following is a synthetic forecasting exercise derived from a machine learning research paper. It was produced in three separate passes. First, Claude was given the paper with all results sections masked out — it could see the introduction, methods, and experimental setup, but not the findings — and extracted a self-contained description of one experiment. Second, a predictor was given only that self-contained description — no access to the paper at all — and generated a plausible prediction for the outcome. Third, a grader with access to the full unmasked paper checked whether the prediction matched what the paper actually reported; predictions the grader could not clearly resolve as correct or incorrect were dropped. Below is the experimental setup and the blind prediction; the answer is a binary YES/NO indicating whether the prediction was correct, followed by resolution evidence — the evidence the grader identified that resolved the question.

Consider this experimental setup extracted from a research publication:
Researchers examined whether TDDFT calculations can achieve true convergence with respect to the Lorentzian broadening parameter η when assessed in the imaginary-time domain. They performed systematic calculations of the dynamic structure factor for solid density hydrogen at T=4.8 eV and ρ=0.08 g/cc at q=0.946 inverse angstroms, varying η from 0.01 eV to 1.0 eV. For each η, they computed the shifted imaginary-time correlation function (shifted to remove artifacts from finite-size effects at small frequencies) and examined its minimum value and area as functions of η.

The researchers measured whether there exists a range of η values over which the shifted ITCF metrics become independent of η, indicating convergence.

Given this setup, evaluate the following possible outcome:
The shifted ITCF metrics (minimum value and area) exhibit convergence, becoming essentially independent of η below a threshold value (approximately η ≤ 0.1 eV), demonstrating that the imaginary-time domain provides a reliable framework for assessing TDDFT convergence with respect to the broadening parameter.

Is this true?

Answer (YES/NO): YES